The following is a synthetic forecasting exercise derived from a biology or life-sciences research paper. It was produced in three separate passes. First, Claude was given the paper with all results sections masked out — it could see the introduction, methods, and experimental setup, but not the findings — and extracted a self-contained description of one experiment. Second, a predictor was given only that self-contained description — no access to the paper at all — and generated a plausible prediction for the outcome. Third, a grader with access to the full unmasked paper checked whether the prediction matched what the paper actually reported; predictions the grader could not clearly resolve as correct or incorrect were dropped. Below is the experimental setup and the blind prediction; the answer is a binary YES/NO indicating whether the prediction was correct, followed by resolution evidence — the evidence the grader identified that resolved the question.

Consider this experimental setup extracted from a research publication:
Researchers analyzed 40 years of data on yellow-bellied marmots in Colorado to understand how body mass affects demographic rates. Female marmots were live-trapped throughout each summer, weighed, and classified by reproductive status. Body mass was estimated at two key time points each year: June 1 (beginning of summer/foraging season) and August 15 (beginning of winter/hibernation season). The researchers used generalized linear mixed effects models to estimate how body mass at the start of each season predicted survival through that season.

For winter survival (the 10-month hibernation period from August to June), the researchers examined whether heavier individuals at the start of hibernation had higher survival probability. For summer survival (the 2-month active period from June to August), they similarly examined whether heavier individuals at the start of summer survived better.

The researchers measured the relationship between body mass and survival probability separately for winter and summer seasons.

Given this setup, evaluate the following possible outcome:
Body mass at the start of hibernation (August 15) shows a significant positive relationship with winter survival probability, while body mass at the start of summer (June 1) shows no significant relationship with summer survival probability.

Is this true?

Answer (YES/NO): NO